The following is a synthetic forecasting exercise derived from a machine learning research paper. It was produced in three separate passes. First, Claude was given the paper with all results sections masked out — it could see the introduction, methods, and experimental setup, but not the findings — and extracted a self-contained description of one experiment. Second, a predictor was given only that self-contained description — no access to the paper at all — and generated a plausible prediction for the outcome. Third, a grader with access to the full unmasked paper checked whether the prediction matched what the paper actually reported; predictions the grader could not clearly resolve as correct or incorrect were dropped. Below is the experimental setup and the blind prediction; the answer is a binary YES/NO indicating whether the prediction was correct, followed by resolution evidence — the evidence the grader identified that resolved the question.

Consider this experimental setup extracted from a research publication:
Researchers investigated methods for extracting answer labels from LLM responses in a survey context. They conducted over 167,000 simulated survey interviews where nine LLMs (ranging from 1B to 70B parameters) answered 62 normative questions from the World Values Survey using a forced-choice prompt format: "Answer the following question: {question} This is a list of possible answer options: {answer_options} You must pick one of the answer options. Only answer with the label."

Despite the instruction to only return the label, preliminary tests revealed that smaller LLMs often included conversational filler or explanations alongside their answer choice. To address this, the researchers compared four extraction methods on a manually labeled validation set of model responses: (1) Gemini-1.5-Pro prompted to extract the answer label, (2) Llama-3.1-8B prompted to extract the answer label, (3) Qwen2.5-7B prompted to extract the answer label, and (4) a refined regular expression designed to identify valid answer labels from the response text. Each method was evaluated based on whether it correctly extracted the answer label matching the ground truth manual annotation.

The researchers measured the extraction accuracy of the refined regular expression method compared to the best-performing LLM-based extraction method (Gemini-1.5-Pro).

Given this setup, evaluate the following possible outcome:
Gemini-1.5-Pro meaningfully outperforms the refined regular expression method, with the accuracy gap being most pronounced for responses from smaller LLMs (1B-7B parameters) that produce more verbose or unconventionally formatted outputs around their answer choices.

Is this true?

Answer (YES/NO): NO